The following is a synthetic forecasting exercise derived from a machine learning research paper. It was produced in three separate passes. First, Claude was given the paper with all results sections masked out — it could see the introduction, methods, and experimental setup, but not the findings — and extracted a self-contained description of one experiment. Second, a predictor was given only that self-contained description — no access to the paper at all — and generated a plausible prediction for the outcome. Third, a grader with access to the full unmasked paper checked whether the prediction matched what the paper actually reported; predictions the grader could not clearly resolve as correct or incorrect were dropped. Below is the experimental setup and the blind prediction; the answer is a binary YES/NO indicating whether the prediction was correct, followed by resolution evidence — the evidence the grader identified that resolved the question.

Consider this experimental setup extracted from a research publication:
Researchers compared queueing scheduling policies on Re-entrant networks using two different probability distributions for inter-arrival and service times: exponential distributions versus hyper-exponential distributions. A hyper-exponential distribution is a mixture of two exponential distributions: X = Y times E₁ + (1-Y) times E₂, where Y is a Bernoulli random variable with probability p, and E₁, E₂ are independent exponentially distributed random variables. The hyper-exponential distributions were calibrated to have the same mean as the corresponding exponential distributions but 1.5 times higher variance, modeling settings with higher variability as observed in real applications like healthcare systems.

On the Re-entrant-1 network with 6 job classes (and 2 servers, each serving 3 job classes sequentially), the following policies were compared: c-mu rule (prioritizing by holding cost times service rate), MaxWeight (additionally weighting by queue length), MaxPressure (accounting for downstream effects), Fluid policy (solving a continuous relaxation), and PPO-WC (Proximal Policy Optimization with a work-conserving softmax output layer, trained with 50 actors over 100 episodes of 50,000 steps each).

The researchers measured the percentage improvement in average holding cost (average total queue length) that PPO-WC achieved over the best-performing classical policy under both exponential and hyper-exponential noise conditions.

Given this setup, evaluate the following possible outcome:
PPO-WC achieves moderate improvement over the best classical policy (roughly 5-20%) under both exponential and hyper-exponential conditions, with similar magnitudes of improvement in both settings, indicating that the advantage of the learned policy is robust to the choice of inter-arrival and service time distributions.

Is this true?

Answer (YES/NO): YES